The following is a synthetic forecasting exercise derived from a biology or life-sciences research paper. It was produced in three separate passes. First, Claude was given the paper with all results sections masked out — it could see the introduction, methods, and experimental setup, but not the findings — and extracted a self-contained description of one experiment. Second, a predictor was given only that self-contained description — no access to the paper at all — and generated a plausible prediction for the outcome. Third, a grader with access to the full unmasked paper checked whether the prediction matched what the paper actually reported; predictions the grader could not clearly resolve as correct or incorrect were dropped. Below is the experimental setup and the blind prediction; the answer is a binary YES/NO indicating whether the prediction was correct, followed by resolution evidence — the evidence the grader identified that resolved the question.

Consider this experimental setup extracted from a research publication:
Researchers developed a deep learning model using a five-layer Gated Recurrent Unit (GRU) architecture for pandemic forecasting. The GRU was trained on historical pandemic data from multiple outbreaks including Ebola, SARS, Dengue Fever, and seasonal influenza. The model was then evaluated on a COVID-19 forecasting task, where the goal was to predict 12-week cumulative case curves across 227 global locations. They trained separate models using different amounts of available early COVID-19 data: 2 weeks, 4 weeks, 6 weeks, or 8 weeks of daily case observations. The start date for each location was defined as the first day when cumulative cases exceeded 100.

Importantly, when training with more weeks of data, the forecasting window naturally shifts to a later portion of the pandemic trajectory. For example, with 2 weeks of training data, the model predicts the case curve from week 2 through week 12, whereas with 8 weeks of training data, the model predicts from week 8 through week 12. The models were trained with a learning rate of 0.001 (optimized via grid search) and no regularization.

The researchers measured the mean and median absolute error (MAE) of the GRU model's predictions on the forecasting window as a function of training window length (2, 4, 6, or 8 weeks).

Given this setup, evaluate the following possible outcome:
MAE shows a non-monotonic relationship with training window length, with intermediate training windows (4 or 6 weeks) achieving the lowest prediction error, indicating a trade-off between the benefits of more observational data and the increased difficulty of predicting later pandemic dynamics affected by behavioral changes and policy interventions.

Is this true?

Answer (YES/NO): NO